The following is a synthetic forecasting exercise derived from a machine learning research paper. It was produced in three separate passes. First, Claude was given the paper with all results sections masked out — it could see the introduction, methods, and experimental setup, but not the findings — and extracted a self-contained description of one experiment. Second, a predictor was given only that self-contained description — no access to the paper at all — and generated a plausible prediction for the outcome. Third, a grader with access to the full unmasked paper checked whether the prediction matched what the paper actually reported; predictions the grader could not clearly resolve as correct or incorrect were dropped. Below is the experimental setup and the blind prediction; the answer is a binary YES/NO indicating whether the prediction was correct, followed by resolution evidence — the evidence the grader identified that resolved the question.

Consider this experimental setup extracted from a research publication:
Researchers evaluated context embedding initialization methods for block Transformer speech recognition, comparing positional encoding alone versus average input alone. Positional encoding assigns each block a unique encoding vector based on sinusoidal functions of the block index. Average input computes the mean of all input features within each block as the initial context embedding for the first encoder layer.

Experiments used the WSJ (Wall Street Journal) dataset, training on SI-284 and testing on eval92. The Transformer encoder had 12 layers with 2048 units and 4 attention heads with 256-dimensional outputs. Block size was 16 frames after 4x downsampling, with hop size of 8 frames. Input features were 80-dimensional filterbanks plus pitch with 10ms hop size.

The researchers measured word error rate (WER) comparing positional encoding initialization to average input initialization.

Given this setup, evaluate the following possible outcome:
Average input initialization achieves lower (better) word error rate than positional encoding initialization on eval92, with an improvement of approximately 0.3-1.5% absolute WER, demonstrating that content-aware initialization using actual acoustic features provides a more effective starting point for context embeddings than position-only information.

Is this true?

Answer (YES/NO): NO